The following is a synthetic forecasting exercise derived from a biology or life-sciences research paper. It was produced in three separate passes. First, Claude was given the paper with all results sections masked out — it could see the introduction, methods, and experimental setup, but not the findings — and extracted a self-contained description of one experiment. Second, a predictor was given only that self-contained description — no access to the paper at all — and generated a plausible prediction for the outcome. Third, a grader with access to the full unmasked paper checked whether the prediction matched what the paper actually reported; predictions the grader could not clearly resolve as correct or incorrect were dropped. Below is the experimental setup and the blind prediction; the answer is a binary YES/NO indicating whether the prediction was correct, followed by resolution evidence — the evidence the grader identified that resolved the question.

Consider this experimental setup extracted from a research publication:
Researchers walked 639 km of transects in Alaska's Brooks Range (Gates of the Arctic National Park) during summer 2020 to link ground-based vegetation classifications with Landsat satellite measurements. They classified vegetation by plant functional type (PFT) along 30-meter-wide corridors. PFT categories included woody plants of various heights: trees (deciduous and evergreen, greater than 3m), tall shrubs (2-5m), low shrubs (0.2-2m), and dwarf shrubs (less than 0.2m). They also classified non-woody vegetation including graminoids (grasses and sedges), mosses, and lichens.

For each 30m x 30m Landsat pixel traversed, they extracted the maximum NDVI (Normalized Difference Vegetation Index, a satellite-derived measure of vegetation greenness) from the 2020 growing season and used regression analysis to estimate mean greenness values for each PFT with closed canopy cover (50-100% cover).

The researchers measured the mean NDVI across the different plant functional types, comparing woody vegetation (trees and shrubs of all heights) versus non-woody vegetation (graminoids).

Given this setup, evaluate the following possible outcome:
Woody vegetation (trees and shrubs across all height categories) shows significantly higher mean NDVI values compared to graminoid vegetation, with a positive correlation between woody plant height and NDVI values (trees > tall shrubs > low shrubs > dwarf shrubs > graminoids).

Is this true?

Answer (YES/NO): NO